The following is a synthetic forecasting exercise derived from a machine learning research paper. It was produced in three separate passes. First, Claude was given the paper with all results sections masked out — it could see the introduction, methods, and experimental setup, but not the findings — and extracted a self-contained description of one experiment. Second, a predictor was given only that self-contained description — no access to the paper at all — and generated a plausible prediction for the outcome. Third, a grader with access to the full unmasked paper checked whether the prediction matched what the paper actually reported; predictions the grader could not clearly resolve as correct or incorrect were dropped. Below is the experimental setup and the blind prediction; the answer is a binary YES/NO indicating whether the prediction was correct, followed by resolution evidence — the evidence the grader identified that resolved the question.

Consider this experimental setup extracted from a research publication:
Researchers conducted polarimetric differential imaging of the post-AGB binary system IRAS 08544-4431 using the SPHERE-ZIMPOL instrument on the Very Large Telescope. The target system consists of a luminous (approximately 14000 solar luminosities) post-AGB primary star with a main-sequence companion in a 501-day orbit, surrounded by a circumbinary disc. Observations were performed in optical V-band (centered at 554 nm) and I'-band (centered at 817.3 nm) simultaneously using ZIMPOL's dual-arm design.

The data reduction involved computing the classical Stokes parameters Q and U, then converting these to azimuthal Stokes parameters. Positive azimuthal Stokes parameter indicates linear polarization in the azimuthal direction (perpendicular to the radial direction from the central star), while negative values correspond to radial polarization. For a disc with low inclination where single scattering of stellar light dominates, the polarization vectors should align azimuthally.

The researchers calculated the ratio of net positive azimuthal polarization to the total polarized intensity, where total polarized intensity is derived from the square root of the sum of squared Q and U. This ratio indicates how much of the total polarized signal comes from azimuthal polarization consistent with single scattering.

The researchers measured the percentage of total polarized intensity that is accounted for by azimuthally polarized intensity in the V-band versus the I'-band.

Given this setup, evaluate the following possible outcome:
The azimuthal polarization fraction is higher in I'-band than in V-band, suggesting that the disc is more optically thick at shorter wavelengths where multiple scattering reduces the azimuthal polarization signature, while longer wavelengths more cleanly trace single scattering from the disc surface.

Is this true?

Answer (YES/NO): YES